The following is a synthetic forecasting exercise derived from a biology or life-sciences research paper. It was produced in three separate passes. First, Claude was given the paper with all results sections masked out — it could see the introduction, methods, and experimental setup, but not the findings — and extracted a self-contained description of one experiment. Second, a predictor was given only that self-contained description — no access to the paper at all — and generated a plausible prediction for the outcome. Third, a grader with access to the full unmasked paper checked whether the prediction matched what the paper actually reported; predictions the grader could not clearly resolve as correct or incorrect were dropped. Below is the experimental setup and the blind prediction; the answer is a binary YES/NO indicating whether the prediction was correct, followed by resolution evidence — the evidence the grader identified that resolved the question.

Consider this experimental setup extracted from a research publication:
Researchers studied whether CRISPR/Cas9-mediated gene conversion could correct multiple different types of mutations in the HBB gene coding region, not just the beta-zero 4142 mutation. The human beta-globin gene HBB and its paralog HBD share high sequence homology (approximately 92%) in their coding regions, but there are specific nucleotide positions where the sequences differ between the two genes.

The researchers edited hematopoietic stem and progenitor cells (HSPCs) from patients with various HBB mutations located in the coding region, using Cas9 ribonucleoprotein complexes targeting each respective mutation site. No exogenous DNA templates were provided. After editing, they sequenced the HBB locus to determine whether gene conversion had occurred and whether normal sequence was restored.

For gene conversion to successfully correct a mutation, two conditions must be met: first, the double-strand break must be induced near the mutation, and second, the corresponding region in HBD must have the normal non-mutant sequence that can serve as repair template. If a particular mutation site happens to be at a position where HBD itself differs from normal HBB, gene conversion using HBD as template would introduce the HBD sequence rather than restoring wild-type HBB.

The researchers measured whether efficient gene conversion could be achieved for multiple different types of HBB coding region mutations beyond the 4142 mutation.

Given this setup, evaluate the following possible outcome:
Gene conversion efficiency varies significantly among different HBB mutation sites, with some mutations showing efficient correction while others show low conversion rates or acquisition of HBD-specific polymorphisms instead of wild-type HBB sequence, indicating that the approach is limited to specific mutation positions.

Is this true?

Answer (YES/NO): NO